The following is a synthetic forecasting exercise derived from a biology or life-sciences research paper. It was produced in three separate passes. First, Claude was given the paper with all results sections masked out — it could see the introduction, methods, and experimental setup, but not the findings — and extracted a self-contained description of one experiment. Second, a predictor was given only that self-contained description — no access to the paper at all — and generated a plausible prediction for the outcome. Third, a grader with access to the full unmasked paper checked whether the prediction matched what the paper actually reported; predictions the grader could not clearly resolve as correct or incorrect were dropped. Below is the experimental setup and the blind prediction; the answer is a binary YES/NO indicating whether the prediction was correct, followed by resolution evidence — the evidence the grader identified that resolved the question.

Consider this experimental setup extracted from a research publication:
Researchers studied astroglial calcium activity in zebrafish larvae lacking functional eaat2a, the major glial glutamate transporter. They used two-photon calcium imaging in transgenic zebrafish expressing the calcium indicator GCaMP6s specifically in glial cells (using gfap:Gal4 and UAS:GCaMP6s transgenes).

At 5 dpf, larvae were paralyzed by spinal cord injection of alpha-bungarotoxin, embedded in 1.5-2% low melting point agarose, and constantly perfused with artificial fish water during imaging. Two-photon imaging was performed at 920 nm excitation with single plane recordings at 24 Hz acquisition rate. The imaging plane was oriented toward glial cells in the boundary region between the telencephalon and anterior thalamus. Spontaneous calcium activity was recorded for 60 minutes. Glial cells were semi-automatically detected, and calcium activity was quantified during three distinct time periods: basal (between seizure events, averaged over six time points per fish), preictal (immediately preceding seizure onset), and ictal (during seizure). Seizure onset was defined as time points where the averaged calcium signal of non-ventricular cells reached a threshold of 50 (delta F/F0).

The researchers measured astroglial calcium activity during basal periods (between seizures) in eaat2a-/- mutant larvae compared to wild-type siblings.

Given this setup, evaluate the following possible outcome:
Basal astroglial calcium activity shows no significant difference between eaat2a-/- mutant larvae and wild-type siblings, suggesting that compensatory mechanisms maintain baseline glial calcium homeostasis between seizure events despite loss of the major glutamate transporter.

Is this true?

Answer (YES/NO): NO